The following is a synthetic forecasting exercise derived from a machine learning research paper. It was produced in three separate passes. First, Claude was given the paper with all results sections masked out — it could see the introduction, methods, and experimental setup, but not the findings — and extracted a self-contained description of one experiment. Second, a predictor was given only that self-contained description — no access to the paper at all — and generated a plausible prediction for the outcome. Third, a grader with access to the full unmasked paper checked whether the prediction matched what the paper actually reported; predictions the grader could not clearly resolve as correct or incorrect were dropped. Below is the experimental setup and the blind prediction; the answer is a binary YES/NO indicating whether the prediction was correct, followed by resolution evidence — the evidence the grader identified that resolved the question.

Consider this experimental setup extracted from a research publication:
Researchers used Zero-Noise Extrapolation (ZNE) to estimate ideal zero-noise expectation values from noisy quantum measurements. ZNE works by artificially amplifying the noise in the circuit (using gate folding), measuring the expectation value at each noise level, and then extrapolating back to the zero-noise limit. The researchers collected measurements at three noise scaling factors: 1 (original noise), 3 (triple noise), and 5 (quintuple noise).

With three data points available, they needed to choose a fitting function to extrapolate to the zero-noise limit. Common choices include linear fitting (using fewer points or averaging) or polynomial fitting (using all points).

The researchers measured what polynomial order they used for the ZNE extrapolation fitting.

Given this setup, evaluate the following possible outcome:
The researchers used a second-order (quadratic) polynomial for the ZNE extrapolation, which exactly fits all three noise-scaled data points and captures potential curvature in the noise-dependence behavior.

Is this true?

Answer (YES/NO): YES